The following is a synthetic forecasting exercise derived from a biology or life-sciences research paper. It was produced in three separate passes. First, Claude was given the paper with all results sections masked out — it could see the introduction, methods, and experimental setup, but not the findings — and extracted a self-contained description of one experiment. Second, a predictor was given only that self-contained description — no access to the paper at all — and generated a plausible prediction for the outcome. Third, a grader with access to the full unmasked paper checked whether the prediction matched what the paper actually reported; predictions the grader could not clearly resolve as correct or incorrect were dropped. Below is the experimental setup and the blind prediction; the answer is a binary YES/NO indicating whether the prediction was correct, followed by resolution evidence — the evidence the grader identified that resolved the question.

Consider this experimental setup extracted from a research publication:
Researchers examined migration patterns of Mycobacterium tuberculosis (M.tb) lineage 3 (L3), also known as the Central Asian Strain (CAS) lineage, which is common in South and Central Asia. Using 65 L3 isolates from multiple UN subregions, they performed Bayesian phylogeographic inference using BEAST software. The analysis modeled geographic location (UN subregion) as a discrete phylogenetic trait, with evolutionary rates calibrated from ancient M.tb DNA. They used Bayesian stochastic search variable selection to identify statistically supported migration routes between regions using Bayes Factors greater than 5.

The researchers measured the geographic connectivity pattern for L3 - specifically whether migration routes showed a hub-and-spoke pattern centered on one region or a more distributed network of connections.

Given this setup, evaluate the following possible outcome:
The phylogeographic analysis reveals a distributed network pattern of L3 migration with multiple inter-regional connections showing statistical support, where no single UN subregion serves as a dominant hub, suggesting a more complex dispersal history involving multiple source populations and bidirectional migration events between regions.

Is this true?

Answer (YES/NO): NO